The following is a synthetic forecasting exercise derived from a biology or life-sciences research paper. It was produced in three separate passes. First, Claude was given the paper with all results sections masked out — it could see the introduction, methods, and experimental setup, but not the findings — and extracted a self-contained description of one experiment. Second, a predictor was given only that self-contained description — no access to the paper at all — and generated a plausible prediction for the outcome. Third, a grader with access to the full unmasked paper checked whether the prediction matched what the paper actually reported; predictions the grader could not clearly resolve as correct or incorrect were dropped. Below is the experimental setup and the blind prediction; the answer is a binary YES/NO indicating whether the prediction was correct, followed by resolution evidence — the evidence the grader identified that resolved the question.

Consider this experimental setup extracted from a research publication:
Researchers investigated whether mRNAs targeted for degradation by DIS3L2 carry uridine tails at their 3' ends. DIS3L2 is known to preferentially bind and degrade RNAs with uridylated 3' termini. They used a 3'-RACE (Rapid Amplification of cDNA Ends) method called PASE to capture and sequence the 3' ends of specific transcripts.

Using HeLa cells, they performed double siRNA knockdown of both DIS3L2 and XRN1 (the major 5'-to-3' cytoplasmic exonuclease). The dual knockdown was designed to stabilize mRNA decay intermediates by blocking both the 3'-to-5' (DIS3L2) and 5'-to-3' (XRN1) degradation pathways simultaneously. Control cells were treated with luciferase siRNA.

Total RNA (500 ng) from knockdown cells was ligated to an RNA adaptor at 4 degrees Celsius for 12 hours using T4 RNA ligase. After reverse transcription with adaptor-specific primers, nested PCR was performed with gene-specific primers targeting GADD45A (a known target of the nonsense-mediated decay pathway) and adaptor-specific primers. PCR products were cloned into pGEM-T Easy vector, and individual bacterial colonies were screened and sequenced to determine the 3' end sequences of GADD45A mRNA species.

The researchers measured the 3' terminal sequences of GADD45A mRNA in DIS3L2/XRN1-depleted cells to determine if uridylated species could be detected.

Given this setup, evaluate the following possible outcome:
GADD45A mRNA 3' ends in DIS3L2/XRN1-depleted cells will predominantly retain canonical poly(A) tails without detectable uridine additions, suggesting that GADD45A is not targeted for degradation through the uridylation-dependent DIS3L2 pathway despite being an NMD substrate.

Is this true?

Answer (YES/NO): NO